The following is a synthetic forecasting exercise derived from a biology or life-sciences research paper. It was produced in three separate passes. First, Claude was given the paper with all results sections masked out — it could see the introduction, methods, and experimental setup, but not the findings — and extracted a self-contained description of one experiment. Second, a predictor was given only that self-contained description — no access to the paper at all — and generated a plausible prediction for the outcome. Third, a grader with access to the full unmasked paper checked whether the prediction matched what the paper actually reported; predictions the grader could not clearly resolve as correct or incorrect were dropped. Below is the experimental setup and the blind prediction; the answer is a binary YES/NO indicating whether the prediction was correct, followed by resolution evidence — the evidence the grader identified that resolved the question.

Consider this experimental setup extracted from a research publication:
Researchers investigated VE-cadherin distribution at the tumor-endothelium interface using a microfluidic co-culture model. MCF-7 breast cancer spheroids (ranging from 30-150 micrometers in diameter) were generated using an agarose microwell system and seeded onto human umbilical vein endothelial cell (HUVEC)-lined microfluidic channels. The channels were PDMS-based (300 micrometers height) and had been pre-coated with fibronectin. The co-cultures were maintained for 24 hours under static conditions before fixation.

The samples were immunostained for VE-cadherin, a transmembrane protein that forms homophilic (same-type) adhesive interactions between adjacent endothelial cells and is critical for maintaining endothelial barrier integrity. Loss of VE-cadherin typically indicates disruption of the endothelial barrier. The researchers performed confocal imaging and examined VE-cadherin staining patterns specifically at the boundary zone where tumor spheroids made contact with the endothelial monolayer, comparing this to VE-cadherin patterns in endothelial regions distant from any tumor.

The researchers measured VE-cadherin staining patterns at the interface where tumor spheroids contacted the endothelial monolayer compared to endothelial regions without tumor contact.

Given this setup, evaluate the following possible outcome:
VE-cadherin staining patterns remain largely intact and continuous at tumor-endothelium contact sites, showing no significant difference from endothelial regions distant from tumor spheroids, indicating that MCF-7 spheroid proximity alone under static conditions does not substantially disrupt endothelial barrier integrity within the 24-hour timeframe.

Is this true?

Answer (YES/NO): NO